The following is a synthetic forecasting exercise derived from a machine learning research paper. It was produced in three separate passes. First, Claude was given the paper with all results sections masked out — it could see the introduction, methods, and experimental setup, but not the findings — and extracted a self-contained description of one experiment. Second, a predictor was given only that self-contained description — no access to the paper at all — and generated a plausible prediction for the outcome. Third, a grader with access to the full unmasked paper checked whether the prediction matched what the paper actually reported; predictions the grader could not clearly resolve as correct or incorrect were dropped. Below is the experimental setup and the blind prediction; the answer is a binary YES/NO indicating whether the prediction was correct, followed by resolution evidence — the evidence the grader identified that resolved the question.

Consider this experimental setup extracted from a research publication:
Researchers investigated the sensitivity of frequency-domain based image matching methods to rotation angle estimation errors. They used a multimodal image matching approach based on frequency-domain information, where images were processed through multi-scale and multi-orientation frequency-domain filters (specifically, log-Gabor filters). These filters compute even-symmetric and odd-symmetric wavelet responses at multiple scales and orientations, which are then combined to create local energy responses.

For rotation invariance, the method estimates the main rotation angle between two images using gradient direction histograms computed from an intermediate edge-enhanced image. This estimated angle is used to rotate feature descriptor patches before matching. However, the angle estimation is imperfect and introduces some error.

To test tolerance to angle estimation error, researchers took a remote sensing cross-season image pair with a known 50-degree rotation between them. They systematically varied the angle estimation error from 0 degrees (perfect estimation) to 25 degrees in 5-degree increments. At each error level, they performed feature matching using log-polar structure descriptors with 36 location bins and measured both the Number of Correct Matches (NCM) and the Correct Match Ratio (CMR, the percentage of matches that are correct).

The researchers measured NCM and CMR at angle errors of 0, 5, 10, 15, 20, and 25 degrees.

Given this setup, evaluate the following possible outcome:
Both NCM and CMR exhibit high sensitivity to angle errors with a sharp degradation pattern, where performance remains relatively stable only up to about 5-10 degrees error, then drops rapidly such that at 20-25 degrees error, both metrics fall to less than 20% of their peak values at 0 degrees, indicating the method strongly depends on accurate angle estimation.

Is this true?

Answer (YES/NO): NO